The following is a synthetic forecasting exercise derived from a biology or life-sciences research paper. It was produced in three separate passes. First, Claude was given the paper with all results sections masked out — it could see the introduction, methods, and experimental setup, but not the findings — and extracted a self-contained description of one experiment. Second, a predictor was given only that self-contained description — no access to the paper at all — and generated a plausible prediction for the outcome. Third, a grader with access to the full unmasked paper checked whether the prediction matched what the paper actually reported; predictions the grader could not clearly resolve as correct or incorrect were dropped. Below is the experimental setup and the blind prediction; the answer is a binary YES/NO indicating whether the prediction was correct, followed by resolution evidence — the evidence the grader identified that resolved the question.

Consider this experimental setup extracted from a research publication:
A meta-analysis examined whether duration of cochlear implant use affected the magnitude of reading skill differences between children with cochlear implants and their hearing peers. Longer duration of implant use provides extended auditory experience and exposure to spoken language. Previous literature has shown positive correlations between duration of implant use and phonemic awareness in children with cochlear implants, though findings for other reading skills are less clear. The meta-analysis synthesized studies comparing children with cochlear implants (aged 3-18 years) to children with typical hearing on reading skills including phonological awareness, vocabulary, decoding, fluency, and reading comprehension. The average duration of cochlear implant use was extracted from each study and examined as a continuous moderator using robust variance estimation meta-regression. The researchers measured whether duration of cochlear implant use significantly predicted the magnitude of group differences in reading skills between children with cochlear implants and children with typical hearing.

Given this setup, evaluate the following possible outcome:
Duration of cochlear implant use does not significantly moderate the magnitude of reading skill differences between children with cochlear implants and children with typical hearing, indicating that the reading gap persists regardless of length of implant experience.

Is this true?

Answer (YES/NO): YES